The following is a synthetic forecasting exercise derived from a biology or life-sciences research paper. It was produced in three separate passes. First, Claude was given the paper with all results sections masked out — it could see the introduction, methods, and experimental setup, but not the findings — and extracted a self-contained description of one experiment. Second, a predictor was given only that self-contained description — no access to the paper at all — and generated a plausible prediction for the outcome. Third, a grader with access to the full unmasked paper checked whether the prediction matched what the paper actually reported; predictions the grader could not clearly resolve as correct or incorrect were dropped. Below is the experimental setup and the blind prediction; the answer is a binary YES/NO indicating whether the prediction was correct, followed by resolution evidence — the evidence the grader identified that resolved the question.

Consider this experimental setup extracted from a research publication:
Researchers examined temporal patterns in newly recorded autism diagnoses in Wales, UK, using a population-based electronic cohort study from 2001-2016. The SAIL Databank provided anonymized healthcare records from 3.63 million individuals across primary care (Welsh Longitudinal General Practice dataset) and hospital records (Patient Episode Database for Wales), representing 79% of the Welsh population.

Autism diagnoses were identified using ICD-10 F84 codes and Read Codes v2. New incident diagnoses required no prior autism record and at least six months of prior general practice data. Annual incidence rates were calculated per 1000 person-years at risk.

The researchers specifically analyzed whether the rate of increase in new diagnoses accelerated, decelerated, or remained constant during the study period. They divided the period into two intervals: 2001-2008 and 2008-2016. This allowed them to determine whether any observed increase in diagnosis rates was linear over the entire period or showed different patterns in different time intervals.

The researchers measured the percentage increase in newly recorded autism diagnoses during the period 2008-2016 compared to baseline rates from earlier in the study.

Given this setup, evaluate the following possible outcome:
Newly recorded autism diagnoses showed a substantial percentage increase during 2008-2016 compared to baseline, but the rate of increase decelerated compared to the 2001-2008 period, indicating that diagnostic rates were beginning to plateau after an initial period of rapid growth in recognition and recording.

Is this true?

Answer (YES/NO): NO